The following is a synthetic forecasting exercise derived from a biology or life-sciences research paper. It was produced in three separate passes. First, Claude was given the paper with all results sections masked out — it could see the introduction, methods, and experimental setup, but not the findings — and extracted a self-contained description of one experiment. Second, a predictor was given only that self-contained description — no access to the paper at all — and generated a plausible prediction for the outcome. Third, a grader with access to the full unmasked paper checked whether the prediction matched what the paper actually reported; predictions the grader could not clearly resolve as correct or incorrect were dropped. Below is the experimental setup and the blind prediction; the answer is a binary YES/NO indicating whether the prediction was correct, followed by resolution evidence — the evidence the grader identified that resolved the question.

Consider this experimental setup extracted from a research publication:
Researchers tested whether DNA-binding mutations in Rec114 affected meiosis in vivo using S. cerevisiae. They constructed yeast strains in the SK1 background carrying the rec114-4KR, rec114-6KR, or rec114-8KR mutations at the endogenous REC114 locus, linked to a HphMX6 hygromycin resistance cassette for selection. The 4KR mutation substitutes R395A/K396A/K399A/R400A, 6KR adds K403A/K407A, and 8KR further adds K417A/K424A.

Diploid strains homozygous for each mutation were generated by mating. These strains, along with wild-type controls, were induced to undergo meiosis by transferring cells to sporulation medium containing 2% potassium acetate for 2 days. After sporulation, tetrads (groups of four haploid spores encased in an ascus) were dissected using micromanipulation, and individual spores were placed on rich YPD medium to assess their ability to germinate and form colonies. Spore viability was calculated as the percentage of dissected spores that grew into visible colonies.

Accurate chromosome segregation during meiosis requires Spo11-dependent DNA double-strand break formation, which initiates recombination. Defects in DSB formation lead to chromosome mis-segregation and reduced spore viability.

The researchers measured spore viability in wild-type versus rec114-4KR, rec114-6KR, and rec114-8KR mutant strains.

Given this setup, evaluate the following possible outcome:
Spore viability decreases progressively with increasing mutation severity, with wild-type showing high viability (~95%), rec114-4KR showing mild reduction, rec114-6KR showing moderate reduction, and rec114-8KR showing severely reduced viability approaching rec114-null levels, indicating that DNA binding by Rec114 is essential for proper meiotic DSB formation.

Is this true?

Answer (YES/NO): NO